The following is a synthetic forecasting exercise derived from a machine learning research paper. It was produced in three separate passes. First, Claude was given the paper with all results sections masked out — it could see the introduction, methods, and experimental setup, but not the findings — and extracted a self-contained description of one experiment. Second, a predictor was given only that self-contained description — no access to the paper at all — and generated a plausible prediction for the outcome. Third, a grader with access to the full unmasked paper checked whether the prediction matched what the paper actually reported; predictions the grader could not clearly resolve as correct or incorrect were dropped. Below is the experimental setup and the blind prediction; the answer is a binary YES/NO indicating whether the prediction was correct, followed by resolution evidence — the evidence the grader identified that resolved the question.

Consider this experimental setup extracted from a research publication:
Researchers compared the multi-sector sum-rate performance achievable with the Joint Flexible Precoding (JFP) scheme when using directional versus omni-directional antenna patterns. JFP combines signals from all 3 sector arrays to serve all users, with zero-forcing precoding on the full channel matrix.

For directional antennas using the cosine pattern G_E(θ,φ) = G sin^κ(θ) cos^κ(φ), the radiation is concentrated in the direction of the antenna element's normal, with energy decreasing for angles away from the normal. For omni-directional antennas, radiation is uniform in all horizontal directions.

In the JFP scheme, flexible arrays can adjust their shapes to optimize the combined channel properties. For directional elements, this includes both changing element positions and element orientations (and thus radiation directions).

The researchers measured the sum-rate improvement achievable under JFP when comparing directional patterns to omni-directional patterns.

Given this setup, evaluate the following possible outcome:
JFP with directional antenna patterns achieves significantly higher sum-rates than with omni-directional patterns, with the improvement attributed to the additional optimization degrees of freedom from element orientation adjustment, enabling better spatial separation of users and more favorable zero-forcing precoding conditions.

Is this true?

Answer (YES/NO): YES